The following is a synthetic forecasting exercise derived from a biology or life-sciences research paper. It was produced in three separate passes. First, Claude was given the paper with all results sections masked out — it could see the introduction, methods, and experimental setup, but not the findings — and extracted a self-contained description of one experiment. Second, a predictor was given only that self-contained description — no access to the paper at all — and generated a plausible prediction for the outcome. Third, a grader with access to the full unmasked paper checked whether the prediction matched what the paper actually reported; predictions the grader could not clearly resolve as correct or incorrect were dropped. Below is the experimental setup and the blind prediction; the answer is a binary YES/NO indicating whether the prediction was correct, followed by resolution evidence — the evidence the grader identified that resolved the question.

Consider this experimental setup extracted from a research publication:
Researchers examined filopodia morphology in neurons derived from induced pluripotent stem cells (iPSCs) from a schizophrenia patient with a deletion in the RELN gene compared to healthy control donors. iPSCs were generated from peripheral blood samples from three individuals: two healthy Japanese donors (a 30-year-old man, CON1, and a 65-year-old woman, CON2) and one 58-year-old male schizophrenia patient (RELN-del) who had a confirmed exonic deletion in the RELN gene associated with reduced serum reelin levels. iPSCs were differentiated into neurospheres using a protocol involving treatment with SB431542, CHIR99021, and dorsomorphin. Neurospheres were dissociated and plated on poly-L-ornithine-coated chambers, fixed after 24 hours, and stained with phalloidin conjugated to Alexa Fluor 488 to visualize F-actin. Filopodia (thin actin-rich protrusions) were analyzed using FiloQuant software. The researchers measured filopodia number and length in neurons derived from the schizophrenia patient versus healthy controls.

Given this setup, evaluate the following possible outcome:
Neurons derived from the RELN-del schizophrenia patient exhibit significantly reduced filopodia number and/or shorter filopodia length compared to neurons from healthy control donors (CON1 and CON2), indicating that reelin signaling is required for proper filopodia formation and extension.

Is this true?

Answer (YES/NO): YES